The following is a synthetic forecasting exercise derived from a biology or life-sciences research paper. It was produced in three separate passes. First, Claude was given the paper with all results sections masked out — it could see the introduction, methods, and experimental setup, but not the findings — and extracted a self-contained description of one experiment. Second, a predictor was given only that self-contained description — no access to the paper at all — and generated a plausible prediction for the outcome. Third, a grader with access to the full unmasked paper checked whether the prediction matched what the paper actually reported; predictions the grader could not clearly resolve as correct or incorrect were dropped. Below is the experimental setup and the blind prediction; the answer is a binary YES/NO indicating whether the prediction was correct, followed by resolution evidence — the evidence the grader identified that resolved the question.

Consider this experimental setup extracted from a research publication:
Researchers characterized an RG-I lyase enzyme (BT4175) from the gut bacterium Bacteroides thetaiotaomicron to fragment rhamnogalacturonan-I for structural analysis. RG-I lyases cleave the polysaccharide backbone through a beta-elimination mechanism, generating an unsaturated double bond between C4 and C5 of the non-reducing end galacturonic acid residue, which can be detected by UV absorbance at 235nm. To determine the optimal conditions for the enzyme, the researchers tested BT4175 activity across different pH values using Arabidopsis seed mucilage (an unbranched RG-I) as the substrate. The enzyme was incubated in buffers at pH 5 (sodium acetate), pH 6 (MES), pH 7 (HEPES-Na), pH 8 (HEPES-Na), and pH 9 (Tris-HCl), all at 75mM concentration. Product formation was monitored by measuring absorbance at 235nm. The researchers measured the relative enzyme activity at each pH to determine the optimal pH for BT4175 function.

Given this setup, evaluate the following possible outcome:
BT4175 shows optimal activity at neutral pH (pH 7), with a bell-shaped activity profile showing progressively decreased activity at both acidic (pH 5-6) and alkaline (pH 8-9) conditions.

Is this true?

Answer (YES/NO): NO